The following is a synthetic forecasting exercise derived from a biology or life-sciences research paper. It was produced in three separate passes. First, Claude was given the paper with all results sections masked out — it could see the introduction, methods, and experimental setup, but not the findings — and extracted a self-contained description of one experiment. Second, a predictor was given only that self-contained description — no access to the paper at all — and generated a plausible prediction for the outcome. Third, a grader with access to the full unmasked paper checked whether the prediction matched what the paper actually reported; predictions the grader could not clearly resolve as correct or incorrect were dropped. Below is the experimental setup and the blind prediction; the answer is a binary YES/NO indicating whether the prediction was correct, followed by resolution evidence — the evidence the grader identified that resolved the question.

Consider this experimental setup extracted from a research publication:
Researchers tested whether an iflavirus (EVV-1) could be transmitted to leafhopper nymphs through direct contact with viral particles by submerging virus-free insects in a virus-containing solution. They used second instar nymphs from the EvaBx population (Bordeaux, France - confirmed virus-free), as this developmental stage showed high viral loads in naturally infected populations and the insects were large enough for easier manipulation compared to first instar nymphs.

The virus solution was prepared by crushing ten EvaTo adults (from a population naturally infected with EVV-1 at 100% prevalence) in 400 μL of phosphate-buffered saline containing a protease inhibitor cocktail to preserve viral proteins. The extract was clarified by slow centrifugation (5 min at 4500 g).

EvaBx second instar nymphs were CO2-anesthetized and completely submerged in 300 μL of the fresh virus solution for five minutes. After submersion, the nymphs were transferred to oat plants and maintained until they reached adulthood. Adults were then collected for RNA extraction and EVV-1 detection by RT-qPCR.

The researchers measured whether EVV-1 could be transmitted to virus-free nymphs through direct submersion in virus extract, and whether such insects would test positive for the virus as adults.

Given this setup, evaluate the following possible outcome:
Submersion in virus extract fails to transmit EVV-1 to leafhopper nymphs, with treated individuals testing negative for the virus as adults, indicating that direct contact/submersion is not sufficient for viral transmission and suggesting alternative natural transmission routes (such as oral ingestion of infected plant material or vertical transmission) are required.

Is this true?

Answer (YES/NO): NO